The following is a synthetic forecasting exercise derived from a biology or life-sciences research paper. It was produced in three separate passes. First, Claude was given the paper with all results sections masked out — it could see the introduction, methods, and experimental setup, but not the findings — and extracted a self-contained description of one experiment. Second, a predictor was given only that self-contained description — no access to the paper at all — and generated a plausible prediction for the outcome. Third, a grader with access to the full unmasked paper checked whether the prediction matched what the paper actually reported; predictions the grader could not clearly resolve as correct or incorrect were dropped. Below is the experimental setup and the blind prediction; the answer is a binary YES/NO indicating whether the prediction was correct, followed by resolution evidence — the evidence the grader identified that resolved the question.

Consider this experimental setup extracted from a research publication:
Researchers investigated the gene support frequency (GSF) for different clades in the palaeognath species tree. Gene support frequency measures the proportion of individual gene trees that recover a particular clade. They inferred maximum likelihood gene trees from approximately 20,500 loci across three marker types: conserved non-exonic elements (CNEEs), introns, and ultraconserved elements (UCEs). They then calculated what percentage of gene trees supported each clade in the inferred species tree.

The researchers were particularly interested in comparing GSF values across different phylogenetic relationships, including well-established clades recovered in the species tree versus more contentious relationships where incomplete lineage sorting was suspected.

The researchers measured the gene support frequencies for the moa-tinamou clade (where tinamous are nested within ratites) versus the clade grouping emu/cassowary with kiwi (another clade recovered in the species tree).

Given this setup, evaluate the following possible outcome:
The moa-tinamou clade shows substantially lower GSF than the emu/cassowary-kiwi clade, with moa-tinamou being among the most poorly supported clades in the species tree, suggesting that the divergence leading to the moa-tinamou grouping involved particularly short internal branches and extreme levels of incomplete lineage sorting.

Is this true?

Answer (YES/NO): NO